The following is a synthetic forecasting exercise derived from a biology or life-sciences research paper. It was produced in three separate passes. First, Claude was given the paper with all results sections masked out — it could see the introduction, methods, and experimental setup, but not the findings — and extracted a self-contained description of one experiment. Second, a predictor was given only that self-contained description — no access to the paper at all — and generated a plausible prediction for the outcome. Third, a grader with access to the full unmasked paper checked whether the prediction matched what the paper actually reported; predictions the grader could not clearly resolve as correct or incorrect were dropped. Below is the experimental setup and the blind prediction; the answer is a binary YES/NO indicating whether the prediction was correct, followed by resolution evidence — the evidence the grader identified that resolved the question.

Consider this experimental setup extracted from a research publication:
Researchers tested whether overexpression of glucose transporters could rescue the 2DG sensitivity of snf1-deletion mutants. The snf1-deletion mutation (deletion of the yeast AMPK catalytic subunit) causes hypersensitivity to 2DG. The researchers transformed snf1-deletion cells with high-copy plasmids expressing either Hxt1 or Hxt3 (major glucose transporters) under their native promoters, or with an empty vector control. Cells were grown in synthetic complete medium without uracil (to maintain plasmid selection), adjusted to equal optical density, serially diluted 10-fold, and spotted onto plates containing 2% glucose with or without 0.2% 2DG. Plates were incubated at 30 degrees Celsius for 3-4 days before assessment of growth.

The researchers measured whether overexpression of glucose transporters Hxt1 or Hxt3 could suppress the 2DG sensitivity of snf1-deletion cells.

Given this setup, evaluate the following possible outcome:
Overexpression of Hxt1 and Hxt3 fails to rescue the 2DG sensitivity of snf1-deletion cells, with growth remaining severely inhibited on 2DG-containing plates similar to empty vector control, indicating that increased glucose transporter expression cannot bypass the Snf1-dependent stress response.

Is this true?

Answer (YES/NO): NO